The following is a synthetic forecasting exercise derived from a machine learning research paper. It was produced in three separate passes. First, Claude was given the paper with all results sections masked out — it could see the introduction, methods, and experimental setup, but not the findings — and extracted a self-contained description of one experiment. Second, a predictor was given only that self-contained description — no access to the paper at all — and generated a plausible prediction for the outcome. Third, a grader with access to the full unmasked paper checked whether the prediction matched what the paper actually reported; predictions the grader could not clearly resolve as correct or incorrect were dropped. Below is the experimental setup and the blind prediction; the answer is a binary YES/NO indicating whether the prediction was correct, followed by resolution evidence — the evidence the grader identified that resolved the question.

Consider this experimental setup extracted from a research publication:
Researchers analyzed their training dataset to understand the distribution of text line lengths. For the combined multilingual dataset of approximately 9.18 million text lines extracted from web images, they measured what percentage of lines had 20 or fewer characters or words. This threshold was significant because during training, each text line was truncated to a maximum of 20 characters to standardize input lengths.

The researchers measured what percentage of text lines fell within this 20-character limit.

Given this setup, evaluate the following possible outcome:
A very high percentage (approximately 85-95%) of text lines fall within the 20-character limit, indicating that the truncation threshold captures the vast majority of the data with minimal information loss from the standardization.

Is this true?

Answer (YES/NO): NO